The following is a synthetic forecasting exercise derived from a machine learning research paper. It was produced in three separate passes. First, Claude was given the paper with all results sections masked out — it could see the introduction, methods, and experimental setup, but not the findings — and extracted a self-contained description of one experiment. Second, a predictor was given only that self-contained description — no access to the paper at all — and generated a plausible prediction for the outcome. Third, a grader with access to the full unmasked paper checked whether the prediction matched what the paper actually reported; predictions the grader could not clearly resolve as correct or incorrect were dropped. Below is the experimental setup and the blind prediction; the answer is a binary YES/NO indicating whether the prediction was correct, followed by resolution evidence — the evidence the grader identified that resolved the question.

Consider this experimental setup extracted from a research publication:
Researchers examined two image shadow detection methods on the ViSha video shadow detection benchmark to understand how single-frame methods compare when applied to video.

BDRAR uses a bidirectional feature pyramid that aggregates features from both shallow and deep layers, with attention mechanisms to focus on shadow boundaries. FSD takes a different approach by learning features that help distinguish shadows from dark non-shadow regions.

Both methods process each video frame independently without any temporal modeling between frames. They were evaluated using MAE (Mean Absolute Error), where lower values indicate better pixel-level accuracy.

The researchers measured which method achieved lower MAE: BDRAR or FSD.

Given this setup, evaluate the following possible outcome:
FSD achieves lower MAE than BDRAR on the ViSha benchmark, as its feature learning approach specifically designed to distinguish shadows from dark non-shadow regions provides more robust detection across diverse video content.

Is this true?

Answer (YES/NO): NO